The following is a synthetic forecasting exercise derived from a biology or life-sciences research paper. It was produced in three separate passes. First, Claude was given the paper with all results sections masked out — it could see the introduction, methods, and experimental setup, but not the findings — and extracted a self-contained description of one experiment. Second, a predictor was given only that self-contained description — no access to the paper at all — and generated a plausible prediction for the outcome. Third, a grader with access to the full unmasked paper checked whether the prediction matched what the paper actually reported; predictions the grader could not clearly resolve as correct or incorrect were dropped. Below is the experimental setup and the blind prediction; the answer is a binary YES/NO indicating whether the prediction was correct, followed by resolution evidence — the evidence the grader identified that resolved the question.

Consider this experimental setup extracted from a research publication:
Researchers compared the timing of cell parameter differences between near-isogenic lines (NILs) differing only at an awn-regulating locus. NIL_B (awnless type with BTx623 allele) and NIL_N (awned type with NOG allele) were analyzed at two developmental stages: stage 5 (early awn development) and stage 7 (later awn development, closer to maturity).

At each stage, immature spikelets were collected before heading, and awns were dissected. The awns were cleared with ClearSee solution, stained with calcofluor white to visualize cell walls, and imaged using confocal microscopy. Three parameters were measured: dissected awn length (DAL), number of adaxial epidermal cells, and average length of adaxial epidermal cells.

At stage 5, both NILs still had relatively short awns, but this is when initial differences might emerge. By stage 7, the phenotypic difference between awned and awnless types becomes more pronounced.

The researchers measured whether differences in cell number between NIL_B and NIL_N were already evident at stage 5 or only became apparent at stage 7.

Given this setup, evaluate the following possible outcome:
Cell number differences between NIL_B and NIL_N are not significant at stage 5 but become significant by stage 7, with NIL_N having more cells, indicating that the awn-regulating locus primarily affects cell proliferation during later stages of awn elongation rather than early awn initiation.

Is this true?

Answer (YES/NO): NO